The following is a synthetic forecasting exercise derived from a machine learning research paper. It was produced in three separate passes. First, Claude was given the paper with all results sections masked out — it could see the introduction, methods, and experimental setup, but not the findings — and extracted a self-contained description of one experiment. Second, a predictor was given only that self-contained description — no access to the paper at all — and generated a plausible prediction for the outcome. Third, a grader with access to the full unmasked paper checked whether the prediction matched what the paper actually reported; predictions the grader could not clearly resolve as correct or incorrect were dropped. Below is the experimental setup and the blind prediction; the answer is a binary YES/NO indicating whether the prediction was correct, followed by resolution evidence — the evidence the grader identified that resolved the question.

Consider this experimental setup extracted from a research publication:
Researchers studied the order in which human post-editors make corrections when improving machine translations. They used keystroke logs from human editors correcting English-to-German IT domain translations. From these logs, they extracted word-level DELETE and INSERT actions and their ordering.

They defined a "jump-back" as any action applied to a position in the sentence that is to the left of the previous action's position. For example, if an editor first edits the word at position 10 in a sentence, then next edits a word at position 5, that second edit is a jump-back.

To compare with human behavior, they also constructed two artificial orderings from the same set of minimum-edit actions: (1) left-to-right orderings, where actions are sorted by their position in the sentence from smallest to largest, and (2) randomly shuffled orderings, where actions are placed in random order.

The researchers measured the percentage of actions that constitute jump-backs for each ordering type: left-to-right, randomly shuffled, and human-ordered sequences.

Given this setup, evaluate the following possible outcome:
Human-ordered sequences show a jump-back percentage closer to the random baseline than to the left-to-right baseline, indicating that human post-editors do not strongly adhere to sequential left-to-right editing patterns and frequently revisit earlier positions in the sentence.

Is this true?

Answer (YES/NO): NO